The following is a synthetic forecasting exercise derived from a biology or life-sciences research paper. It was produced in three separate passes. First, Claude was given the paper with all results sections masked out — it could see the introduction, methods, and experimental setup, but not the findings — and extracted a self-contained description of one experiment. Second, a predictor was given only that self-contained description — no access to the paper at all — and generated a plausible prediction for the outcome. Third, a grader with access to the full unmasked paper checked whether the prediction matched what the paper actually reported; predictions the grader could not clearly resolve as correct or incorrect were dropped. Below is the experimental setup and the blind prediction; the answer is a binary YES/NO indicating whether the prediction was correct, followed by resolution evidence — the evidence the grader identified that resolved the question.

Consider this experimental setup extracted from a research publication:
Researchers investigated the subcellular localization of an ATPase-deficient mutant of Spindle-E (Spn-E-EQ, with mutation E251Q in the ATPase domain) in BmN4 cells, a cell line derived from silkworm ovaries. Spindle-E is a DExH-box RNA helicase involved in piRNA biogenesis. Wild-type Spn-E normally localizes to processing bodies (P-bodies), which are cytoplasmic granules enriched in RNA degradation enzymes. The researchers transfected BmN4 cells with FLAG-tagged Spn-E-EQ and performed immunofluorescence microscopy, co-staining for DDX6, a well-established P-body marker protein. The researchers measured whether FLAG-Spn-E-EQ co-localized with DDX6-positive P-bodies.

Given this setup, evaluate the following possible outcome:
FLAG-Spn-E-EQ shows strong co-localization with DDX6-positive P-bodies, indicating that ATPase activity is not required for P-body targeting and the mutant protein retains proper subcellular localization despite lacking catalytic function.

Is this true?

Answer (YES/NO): NO